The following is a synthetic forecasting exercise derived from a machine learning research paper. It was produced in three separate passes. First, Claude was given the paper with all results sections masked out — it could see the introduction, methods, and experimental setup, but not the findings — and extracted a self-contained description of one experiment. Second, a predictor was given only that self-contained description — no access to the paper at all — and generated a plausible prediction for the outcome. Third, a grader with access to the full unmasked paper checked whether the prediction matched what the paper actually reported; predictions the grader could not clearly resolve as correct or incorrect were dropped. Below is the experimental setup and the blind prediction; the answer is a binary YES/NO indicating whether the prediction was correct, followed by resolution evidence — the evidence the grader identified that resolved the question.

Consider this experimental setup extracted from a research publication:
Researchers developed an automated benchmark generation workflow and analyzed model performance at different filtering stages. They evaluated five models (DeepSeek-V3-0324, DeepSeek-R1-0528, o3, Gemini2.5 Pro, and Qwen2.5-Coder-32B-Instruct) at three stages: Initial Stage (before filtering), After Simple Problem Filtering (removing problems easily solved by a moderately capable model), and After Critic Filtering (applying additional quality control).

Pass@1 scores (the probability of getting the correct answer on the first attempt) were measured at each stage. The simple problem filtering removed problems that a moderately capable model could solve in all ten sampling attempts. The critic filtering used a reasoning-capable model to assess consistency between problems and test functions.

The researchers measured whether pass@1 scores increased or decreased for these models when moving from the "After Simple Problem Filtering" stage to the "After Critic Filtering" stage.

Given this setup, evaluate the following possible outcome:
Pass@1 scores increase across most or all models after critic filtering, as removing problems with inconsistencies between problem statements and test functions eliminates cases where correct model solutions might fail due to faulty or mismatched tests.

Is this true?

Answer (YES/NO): YES